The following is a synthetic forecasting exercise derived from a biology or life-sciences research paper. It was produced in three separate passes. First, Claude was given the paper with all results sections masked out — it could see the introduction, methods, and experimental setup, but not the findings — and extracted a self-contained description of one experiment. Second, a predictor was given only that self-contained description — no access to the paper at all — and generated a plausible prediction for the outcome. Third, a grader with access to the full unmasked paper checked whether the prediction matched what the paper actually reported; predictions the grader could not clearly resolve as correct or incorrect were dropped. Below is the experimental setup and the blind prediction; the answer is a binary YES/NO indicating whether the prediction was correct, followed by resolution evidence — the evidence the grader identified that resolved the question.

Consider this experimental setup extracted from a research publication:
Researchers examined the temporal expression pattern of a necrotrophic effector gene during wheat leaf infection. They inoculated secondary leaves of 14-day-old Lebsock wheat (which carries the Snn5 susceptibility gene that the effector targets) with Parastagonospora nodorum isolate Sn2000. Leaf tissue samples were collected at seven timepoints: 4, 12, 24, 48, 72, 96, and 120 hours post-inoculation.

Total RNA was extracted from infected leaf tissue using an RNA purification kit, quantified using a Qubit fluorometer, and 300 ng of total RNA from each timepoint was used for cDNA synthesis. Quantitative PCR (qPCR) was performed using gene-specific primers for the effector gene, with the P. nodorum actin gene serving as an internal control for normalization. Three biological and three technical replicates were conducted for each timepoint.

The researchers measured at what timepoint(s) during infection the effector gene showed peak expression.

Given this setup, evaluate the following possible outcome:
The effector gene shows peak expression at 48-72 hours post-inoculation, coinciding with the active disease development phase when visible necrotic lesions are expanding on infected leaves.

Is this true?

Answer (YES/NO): NO